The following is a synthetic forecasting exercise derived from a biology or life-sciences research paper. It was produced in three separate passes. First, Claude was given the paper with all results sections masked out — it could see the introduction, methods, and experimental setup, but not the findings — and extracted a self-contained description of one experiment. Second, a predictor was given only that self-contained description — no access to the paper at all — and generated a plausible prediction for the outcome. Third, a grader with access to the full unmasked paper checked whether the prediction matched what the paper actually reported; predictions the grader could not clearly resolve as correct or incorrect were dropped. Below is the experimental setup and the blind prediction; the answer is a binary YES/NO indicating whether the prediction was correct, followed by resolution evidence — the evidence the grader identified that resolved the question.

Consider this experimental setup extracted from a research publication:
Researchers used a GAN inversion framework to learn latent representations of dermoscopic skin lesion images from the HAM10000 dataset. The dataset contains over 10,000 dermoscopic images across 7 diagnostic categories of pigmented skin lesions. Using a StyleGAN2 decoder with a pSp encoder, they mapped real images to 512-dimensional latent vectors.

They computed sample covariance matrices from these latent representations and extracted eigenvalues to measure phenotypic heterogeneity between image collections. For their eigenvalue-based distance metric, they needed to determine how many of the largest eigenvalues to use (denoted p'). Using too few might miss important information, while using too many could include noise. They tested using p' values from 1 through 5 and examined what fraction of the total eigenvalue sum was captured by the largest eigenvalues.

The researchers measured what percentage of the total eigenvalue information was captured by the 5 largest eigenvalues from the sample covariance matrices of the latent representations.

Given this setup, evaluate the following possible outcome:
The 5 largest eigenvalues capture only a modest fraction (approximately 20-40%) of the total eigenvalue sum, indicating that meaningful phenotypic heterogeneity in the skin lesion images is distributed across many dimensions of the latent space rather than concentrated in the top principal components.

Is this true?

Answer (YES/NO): NO